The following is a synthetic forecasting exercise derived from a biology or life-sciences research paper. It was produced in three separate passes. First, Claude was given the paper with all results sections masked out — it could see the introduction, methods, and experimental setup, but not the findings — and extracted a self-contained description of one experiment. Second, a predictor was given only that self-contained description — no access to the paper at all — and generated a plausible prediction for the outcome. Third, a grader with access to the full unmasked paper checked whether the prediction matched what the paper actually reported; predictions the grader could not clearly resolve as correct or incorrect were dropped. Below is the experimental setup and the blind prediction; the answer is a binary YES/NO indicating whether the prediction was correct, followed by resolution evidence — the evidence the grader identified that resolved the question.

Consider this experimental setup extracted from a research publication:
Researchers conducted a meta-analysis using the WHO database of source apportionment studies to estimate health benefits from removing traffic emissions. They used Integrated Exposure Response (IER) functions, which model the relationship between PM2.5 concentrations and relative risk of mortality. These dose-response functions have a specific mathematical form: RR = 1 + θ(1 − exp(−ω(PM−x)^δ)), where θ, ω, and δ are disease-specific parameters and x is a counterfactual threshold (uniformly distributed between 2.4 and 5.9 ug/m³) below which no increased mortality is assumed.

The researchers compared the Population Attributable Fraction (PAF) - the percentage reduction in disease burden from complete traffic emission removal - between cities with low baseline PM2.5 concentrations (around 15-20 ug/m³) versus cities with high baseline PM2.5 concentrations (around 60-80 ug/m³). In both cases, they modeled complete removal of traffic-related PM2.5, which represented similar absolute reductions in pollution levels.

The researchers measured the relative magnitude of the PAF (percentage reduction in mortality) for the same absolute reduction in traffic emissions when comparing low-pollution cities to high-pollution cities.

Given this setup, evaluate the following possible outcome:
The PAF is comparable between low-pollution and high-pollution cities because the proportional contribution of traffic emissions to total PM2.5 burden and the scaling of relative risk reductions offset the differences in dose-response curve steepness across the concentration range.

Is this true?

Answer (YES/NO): NO